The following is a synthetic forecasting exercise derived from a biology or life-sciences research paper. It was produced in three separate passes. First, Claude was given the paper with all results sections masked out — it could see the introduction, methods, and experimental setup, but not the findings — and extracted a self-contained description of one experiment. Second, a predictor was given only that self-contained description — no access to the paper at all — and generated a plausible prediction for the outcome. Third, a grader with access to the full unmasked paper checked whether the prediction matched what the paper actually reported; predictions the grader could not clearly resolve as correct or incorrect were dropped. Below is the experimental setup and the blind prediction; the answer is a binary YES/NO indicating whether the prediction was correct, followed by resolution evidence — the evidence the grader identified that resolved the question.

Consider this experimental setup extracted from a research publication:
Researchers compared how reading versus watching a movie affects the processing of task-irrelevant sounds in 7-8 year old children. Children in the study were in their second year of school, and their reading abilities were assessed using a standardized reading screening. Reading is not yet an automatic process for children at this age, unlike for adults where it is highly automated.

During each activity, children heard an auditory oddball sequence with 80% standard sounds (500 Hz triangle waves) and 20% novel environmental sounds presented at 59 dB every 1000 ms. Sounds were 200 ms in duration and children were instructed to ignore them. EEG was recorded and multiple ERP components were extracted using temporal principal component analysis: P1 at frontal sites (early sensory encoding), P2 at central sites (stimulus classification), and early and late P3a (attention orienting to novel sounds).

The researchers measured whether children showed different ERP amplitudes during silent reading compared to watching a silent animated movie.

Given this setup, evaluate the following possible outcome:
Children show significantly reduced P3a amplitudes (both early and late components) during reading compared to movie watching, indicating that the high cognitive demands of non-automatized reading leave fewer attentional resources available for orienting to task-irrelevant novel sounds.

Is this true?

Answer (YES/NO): NO